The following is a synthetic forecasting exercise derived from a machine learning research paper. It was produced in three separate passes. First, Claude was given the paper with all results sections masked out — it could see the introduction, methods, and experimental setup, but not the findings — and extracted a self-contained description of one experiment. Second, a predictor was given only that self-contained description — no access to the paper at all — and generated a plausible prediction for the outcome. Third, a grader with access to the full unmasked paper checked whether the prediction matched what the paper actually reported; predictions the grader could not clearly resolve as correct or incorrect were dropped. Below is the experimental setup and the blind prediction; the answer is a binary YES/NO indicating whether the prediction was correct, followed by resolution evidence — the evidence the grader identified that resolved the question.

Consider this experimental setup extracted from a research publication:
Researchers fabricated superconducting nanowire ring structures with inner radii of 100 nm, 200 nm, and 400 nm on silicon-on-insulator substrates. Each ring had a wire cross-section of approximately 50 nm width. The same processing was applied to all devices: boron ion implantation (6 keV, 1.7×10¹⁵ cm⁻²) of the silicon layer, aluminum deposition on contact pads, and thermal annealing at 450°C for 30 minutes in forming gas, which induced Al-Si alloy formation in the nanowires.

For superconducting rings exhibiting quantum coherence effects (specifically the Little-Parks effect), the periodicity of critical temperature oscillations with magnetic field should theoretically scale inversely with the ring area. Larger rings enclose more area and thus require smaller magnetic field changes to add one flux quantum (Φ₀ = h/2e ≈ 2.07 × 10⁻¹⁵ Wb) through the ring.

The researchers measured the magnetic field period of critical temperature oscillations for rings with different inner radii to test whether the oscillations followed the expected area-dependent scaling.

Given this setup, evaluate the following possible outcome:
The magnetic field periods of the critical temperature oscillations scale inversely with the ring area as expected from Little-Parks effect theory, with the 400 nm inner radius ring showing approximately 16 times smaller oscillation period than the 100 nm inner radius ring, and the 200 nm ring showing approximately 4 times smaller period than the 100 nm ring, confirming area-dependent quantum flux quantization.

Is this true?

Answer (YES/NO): NO